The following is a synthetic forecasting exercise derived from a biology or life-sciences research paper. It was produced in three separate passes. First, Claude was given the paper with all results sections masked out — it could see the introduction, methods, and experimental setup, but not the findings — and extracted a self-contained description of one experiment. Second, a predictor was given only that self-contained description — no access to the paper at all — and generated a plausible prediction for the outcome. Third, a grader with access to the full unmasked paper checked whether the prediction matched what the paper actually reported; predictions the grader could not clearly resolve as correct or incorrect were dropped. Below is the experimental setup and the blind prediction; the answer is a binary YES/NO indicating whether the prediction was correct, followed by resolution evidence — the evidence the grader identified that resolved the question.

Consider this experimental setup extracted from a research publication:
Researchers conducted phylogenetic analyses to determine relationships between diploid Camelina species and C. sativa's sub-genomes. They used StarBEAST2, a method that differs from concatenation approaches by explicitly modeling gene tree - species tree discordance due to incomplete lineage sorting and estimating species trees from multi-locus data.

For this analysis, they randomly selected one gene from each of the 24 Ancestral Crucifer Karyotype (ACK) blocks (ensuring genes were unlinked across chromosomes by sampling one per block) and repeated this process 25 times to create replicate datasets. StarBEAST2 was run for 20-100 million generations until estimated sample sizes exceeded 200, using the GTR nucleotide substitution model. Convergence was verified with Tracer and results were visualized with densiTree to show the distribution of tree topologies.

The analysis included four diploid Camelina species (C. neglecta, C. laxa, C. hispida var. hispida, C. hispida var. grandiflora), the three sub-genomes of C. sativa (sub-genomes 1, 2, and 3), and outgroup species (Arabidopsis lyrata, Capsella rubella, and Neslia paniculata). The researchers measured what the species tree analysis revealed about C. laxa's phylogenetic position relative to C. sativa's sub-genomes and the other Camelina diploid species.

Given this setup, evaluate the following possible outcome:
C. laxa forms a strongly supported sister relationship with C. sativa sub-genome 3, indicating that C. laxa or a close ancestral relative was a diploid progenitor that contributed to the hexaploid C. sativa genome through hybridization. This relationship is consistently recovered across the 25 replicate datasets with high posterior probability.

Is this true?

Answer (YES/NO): NO